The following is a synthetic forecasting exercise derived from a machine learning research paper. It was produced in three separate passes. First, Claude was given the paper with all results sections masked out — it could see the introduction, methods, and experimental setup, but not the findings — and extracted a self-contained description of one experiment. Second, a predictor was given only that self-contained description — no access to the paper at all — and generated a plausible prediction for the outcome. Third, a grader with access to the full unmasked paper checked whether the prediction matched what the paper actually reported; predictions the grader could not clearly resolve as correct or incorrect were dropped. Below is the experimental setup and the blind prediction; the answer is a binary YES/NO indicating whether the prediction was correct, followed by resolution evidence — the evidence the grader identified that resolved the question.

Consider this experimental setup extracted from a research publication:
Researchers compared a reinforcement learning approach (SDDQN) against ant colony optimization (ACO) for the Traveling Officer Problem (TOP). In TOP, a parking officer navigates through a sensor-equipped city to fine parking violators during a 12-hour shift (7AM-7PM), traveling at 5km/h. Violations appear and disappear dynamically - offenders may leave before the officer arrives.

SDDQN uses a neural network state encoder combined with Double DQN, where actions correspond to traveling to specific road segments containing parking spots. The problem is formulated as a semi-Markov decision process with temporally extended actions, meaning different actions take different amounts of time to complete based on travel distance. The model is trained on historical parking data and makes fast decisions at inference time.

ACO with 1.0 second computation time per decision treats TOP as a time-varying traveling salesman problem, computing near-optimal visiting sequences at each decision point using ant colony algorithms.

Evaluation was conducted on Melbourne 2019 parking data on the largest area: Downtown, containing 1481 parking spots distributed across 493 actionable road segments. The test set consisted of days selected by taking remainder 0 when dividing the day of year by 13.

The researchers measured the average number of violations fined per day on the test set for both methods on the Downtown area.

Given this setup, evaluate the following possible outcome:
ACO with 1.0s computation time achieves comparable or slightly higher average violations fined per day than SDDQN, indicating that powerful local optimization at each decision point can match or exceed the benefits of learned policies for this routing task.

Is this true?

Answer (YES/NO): NO